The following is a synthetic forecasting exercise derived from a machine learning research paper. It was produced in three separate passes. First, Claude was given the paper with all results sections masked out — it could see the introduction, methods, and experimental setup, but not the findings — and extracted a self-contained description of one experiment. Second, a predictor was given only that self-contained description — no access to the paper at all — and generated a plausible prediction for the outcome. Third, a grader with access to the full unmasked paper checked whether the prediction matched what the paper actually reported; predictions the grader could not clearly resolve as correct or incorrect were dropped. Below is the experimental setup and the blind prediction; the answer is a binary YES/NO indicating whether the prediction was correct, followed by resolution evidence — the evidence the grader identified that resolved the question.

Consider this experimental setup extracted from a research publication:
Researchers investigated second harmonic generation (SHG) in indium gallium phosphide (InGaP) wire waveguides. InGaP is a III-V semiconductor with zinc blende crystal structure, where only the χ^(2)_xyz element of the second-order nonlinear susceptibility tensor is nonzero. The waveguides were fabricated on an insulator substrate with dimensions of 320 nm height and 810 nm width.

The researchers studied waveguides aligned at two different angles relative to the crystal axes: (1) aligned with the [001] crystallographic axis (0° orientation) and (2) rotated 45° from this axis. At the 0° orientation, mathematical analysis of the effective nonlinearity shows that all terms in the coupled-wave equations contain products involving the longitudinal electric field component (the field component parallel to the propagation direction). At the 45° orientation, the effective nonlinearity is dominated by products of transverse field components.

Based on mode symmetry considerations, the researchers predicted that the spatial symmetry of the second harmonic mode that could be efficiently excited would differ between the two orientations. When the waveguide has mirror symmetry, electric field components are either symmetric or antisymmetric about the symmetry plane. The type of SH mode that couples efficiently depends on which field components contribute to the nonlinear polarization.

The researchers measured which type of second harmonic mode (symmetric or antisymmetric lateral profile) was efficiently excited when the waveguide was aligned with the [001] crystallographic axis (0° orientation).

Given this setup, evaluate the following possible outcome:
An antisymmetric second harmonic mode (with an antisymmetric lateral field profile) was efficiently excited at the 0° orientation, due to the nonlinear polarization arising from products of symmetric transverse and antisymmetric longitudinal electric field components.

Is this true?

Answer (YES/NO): YES